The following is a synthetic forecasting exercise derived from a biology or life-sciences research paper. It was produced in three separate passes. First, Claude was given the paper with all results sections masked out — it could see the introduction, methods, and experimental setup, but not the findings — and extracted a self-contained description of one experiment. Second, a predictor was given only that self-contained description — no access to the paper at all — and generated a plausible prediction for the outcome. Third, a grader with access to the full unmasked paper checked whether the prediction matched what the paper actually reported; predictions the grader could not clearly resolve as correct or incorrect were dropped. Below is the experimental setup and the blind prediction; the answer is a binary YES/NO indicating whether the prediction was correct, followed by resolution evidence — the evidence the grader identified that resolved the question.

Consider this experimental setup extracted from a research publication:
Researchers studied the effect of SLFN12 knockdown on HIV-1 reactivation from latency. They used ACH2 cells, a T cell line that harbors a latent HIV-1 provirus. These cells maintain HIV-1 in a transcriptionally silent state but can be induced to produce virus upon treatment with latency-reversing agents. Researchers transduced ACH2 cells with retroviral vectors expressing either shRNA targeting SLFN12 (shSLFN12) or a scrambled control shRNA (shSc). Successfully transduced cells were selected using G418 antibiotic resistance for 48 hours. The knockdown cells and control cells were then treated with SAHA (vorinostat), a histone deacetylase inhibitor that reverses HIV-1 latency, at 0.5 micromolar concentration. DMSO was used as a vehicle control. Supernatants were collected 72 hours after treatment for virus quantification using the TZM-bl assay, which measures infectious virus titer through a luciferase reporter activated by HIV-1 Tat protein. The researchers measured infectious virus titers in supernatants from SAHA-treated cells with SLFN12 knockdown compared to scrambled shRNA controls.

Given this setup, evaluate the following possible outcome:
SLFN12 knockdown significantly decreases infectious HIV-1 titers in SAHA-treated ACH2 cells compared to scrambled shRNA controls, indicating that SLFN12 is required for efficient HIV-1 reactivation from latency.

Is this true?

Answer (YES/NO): NO